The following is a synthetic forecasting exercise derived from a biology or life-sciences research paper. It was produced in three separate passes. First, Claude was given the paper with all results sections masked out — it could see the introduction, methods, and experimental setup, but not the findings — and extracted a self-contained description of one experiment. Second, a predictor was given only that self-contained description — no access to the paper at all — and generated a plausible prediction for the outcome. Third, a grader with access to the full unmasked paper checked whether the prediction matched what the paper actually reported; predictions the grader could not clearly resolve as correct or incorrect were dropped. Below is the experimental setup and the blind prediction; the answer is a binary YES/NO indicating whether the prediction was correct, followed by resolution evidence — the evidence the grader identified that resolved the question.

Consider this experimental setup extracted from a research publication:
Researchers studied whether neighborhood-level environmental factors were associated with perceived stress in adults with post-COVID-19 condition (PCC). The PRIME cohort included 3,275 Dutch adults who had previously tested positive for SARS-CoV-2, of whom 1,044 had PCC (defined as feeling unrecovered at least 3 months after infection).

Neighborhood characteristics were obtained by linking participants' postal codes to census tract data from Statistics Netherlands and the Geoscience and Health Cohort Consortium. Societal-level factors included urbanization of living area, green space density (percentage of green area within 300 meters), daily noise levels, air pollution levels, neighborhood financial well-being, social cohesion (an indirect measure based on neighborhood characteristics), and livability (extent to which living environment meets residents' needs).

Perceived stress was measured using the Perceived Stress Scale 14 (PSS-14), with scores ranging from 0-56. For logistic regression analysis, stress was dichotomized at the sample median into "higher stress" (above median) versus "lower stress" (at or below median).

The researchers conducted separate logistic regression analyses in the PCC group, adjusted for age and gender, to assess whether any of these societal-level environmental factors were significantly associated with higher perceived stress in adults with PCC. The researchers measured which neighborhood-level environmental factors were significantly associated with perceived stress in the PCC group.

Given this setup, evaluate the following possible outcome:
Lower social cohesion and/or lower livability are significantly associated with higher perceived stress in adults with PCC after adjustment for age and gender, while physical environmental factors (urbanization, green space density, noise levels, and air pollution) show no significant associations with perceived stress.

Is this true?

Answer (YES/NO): YES